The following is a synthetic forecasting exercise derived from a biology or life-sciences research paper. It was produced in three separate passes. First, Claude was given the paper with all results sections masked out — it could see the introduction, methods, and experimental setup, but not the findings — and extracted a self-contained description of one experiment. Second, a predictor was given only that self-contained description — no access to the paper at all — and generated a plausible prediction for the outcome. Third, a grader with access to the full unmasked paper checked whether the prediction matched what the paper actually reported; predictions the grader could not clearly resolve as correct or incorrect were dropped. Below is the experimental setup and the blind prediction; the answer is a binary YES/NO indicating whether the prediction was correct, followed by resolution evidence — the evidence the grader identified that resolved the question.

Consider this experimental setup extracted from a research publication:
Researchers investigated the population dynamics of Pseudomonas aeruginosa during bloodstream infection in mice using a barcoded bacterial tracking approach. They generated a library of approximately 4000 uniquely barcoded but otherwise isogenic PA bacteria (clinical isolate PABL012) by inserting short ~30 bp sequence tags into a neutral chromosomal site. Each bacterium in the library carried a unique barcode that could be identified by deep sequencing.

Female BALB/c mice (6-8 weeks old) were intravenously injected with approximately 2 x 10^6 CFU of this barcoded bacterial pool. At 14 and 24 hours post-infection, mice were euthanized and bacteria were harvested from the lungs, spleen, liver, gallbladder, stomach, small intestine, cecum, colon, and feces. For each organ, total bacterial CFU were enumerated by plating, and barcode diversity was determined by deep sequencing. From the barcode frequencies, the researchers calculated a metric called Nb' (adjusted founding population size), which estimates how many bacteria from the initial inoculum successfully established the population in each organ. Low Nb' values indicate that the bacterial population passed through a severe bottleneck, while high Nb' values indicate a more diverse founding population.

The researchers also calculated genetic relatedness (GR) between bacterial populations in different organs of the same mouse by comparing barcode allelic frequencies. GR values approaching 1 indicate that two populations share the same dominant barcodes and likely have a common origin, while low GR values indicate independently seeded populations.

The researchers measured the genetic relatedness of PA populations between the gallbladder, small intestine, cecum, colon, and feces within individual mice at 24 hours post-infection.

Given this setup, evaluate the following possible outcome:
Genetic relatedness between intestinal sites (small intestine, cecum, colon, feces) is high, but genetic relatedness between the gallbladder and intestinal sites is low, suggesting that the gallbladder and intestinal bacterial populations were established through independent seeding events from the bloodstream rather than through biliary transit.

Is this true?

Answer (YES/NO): NO